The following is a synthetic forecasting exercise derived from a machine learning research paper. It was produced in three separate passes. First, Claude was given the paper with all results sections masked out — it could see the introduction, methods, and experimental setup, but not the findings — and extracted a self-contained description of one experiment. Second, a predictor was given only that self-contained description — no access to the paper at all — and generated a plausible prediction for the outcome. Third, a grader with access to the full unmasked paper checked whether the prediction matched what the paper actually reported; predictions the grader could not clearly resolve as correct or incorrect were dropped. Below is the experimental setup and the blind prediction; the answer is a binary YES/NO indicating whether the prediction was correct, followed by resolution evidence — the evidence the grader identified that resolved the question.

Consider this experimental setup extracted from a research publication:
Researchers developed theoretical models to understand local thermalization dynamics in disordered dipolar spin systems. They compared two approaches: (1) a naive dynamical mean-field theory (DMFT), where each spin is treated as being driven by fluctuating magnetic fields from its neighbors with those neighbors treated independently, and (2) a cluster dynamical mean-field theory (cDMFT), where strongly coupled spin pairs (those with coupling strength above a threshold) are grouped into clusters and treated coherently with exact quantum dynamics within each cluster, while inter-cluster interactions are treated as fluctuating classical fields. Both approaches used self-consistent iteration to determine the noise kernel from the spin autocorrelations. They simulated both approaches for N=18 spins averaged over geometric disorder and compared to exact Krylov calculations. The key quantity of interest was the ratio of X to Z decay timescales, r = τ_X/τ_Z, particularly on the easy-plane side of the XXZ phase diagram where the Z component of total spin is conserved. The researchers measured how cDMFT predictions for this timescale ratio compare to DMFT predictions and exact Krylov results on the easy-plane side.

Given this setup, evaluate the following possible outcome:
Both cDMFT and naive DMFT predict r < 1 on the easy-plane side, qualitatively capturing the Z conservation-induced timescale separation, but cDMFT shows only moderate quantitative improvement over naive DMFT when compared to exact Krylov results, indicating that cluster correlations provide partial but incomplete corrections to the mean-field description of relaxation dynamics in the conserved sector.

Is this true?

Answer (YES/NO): NO